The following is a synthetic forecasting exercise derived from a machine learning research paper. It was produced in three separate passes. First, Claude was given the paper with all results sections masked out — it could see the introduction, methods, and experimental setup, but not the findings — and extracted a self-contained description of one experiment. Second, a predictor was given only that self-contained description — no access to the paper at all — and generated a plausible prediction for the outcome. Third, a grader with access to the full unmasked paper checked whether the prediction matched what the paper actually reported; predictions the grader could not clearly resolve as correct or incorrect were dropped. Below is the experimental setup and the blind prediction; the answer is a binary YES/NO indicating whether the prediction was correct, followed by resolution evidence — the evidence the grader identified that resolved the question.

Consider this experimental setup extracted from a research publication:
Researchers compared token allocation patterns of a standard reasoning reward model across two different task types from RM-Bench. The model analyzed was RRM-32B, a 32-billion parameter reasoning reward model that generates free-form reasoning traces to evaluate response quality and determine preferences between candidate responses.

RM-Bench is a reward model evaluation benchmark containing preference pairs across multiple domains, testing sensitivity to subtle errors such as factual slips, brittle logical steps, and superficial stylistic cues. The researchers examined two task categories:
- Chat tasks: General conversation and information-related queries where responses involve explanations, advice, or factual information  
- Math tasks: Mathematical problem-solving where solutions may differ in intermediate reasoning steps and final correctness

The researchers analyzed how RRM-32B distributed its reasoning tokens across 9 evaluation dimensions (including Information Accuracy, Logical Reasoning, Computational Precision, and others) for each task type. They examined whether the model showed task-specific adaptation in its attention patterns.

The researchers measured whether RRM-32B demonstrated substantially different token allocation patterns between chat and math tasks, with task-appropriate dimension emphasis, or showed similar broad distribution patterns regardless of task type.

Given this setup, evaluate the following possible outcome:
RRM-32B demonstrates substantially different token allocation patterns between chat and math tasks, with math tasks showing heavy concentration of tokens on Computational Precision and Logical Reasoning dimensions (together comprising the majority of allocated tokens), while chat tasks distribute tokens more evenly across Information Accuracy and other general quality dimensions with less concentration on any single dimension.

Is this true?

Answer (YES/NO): NO